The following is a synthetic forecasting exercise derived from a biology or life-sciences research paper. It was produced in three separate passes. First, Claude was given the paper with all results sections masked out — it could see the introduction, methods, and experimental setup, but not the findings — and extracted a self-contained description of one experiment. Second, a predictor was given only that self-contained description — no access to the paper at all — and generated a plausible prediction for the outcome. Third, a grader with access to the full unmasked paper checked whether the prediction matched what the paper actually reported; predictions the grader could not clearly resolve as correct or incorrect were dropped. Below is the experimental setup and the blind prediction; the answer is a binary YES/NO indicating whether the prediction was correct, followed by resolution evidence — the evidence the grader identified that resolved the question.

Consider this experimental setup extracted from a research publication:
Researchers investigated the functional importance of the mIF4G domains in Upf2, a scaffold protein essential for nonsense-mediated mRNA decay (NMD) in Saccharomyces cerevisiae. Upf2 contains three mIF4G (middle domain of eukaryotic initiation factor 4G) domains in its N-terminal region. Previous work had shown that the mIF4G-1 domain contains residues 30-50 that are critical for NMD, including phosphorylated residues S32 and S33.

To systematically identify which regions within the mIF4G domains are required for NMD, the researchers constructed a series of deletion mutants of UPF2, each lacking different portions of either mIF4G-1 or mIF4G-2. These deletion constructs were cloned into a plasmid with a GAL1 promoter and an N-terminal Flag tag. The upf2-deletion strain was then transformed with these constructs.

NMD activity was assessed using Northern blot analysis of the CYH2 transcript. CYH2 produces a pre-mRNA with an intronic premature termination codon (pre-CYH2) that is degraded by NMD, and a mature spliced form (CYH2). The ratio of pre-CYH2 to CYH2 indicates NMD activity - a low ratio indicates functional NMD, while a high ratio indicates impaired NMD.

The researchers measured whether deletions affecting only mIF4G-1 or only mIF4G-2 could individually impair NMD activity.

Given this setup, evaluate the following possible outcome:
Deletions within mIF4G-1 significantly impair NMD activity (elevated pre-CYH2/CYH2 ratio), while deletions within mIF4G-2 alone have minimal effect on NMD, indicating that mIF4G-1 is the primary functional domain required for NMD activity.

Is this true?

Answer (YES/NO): NO